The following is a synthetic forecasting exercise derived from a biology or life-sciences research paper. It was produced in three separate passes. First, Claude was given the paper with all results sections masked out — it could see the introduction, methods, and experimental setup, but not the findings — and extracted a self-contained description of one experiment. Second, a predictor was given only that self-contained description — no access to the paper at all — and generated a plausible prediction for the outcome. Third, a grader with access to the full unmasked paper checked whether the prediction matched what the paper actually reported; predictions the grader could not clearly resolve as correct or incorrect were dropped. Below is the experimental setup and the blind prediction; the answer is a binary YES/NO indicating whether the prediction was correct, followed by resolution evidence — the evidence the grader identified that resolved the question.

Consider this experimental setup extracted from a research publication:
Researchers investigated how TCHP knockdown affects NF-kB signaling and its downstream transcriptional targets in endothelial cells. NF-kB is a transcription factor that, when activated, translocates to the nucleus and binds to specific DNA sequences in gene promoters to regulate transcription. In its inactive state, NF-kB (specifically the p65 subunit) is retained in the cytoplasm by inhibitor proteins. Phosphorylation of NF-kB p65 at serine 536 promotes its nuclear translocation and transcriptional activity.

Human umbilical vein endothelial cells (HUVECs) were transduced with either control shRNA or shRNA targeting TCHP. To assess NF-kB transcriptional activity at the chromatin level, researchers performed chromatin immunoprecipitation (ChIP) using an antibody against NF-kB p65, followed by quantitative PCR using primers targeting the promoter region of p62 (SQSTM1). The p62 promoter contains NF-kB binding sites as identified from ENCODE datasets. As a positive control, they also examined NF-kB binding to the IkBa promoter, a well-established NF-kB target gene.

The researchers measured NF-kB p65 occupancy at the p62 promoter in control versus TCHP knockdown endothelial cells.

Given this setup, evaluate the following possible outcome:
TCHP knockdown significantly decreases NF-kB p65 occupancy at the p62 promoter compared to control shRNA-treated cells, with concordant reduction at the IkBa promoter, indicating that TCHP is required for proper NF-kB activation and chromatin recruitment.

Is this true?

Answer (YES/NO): NO